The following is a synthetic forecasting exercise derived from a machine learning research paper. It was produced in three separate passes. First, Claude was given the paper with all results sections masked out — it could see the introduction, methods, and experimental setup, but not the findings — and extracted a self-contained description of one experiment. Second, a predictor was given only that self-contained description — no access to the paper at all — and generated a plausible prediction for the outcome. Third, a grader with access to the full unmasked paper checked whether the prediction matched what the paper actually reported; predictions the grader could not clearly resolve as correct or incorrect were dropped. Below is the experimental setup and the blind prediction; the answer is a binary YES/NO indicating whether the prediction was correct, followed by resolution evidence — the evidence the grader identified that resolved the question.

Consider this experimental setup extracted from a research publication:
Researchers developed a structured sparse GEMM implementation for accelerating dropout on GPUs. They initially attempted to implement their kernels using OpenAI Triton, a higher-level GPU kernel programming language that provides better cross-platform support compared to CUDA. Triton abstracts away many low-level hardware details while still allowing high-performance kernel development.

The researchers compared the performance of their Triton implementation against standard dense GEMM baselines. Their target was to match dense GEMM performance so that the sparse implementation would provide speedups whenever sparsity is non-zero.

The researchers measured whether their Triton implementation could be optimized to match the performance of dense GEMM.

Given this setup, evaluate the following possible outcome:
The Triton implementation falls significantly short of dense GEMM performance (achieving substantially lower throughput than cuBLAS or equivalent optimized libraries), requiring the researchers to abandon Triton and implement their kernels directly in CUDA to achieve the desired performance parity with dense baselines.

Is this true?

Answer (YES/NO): YES